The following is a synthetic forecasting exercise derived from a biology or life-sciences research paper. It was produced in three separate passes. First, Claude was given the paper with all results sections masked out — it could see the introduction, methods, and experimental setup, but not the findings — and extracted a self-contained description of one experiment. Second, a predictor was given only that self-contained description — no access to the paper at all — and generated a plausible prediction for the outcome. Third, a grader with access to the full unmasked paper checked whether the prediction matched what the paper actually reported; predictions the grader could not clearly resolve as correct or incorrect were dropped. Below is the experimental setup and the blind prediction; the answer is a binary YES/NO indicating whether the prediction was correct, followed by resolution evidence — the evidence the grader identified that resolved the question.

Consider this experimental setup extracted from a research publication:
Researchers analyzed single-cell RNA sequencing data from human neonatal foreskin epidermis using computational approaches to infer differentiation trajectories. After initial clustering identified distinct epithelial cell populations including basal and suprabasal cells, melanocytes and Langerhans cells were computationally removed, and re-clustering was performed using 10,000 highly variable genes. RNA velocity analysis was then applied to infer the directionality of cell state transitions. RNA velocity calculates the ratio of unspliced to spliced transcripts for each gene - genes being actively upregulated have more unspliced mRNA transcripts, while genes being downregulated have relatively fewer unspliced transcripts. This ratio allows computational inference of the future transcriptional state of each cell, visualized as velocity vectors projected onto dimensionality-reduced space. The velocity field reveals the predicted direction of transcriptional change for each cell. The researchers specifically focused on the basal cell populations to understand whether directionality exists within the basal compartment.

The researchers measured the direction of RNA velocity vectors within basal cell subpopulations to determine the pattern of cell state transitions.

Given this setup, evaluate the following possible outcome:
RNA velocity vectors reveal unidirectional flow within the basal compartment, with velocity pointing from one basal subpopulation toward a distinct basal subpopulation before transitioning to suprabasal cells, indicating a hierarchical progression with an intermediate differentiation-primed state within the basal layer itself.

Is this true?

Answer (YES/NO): YES